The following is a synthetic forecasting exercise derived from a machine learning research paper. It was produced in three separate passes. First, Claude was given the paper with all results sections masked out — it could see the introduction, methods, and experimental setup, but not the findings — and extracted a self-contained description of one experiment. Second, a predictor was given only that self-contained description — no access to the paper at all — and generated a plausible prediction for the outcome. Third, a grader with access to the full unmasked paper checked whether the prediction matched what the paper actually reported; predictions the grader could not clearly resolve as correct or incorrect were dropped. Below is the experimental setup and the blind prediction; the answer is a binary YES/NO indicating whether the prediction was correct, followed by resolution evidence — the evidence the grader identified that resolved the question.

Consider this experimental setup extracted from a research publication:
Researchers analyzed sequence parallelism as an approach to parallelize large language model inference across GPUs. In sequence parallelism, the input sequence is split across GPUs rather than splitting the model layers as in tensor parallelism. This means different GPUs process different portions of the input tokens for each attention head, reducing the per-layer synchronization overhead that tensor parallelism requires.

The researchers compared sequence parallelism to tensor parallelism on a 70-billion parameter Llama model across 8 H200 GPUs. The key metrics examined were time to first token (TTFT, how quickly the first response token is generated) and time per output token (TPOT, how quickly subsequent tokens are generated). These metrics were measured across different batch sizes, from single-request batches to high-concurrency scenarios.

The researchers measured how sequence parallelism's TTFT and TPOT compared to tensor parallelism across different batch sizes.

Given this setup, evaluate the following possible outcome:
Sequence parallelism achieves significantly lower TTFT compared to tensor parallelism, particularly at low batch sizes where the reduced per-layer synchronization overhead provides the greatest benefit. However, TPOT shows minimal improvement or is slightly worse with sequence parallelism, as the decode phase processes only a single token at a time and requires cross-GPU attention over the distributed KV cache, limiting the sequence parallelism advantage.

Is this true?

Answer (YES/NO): NO